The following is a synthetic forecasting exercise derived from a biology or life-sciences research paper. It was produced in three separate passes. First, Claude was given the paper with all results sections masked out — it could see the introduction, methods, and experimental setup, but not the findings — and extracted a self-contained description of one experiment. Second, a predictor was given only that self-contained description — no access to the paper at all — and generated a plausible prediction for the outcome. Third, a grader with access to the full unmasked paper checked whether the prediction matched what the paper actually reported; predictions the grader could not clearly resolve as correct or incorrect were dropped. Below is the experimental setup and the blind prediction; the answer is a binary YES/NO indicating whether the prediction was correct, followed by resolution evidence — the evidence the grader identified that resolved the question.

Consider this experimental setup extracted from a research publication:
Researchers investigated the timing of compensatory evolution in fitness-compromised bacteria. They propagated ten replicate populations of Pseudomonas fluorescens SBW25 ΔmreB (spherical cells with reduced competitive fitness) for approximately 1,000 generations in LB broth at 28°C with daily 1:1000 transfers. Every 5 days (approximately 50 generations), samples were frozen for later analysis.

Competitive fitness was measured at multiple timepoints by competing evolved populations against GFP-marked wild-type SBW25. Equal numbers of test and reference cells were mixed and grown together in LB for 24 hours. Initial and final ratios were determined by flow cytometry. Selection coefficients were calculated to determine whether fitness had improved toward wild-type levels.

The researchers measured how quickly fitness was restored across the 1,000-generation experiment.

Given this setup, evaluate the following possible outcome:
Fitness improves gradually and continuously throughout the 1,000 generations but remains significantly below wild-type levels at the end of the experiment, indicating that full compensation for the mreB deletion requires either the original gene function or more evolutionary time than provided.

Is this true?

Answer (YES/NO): NO